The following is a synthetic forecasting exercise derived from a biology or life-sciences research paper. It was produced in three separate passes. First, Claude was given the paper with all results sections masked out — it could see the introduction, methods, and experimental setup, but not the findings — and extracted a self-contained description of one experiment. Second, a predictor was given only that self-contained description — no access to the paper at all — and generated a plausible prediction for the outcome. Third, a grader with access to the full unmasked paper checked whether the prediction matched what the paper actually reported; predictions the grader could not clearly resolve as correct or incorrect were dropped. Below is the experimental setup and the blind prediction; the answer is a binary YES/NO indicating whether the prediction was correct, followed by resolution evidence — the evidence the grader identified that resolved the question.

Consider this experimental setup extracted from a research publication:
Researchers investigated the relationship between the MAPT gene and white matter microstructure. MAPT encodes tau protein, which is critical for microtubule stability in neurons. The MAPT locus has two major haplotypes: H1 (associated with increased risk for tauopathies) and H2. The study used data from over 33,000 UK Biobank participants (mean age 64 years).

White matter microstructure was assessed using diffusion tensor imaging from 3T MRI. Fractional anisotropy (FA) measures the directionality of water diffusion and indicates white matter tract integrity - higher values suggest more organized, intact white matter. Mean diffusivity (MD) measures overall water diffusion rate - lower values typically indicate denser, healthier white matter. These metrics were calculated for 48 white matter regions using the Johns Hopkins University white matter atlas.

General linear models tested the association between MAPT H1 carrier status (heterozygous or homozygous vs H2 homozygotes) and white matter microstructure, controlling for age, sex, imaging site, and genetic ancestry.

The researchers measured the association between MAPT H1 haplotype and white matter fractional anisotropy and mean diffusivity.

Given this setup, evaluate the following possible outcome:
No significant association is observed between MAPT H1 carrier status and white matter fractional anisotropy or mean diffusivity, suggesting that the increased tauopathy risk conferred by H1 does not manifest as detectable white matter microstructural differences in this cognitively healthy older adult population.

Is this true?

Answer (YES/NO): NO